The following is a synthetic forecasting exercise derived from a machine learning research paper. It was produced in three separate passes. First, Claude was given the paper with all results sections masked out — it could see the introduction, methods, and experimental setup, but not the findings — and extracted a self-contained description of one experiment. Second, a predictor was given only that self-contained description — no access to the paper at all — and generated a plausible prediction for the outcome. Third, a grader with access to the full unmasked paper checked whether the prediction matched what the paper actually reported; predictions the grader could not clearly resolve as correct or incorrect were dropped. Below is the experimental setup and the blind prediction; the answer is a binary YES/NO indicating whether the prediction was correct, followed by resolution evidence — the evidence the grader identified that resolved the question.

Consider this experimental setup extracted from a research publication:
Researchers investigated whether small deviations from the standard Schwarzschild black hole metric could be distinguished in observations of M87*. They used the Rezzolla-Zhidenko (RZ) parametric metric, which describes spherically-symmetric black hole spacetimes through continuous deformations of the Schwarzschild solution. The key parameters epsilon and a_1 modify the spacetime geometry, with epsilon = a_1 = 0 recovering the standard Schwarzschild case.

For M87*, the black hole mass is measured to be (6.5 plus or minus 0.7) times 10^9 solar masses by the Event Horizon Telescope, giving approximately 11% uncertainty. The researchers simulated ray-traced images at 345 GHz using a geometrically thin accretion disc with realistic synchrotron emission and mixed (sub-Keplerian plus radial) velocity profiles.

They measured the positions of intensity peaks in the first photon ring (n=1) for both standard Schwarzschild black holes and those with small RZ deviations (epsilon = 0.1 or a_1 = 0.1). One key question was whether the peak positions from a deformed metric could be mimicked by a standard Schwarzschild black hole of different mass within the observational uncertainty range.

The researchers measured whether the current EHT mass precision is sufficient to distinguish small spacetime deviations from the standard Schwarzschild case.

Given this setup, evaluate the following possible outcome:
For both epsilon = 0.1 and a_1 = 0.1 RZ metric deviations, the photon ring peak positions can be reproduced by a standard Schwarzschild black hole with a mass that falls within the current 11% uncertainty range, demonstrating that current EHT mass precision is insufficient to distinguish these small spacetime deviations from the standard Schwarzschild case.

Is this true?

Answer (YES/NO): YES